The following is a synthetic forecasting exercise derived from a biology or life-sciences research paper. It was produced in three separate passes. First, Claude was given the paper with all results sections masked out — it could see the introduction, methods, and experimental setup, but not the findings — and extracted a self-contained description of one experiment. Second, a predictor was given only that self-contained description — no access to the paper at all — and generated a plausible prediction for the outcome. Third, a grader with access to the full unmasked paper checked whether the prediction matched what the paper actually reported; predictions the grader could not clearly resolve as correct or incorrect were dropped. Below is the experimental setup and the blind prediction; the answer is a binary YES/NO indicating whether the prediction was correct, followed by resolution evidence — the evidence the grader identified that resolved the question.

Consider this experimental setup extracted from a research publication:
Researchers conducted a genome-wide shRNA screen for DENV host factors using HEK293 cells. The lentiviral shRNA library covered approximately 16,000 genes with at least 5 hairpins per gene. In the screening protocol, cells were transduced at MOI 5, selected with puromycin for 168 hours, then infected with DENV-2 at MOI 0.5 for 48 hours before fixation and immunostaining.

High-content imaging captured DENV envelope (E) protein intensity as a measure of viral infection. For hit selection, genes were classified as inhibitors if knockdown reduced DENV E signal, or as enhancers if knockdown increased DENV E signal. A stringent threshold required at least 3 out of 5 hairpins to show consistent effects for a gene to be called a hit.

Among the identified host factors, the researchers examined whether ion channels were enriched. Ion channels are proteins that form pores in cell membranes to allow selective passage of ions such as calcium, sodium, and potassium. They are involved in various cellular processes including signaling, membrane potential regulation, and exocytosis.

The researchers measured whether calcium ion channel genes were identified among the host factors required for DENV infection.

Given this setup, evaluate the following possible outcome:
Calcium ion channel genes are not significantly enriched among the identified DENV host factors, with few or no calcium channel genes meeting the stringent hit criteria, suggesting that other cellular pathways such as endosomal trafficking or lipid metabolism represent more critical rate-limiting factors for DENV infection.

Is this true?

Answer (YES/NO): NO